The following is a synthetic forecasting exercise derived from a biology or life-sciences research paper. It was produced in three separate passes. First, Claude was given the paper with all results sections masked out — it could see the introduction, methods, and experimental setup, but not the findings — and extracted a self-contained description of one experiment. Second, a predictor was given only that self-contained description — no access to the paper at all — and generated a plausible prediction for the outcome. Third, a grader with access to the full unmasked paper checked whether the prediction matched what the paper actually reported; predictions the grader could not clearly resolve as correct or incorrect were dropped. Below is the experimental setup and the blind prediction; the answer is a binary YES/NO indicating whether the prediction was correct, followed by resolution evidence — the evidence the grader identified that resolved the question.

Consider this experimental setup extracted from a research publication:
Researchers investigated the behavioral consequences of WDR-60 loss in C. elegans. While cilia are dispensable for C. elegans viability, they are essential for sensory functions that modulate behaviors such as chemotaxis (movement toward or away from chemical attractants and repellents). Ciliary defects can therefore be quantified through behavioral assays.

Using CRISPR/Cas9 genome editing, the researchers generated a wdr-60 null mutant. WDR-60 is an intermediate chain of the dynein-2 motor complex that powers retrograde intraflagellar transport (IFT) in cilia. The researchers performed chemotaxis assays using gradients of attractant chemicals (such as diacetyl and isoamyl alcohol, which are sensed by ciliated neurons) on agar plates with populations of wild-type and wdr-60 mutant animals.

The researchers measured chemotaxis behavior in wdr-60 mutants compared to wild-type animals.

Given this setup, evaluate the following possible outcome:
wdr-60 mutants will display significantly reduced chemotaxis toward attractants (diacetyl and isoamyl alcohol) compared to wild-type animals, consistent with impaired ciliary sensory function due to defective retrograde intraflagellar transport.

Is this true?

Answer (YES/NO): NO